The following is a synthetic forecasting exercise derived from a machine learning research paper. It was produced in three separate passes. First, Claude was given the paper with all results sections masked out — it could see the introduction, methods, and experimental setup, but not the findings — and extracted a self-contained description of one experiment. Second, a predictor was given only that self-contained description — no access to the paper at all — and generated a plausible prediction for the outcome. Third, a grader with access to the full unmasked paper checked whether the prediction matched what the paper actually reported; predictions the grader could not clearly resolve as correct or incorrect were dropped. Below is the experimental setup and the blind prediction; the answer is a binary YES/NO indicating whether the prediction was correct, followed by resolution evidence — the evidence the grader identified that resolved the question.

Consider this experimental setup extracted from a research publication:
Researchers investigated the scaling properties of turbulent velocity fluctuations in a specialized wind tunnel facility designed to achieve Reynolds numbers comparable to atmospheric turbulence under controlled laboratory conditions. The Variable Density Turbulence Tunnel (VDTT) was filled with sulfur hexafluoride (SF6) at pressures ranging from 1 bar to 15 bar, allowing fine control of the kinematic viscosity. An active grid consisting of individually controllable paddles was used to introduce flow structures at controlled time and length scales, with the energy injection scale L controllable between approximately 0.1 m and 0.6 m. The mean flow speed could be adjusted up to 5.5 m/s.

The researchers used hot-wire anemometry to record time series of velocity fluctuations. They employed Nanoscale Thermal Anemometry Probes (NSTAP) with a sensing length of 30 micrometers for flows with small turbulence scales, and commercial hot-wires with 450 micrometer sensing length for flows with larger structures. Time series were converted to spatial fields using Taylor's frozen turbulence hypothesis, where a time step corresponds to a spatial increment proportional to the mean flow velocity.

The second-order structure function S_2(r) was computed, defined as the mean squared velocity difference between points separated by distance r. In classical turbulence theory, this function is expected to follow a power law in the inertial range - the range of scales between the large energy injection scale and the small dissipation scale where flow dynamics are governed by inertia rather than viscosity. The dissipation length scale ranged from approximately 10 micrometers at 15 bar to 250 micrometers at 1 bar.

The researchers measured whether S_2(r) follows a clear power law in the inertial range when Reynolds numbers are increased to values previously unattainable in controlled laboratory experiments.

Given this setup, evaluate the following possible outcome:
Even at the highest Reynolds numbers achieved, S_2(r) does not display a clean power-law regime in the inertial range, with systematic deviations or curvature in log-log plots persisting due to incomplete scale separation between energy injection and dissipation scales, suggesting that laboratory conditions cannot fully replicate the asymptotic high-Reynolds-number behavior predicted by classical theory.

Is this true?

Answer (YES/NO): NO